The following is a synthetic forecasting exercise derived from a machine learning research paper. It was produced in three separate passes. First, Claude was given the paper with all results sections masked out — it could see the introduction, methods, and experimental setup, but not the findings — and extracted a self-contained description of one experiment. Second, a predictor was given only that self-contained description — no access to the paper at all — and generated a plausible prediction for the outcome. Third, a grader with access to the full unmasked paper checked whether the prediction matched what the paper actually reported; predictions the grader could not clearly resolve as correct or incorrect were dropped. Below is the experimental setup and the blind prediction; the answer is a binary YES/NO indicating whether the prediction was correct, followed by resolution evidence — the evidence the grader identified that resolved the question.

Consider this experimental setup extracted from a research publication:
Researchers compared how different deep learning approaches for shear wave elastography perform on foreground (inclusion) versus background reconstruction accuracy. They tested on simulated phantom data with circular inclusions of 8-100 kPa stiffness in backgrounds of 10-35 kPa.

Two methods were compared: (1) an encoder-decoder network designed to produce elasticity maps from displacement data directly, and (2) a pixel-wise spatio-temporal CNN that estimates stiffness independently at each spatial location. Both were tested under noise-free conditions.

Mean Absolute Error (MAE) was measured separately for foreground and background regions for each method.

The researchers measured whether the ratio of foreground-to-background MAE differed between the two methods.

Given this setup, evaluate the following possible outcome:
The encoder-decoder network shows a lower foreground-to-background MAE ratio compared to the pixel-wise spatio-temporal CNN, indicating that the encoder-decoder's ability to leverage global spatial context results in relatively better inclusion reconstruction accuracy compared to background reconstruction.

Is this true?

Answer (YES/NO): YES